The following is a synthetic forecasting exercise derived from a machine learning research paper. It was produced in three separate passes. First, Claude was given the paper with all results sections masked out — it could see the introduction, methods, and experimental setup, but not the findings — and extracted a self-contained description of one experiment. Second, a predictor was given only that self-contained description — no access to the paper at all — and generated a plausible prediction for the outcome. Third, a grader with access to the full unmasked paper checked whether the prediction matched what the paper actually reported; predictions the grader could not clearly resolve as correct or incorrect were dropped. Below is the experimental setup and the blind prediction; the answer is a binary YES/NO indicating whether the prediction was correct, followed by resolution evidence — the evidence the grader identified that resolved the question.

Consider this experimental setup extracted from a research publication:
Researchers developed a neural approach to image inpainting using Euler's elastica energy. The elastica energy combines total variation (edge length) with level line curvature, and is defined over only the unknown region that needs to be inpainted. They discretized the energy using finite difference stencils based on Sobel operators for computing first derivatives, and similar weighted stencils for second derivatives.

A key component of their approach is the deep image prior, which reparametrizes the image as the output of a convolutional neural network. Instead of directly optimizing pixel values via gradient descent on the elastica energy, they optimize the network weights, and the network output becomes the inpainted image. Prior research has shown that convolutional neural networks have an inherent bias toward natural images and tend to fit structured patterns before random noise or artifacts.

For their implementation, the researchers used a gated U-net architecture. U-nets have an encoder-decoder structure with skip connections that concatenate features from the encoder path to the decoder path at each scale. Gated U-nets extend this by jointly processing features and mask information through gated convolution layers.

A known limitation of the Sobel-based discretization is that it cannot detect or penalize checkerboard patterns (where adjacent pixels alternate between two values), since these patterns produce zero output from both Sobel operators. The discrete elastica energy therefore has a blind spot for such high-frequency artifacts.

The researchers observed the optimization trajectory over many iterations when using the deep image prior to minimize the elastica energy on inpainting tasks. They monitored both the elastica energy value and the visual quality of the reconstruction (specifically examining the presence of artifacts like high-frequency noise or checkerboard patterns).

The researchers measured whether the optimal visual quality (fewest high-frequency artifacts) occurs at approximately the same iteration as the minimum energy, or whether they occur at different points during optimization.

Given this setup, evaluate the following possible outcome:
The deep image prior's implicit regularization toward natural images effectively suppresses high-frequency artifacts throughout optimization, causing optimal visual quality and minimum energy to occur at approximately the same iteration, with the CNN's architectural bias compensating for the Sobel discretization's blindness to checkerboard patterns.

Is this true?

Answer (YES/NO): NO